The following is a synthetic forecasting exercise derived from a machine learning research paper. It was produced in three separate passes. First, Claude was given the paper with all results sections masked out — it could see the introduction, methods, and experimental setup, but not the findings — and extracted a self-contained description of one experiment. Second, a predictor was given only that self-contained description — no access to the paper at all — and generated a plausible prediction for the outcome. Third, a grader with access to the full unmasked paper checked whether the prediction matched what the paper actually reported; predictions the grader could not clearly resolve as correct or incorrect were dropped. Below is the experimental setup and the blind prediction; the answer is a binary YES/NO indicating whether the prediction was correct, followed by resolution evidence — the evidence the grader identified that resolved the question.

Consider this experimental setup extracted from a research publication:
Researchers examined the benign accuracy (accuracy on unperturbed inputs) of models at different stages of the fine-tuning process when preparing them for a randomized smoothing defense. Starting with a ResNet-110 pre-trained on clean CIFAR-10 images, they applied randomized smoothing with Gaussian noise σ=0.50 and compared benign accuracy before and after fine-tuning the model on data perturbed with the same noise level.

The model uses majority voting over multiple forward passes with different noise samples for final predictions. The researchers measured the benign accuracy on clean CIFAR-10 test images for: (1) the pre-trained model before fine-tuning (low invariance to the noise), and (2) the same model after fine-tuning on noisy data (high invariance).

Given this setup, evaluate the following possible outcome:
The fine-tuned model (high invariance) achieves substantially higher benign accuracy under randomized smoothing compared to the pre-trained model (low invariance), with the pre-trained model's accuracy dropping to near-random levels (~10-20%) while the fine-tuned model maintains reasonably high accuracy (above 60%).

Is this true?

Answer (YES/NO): YES